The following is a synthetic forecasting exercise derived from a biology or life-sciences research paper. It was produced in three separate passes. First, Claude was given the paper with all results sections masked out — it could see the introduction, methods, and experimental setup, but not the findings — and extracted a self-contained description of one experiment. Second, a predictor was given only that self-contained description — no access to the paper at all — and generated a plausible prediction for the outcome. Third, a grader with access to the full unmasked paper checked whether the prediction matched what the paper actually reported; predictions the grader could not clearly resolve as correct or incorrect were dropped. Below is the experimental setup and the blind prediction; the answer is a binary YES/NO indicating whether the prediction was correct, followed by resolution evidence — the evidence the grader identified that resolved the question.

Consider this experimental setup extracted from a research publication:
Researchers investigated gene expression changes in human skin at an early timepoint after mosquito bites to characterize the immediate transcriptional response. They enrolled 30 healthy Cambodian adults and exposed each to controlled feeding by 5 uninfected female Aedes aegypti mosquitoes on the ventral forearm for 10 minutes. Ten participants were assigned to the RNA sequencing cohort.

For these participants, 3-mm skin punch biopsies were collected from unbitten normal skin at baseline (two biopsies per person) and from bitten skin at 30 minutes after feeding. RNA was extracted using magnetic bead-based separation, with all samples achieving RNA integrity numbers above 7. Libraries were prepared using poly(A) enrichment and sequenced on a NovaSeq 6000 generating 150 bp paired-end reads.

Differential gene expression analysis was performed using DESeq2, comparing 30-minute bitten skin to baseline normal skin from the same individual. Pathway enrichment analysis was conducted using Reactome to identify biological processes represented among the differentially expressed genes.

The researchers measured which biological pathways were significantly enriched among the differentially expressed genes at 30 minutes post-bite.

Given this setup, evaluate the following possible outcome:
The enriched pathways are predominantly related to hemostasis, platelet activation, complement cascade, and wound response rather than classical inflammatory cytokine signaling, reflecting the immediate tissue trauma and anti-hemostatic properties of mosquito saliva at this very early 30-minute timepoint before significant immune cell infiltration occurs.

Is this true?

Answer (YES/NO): NO